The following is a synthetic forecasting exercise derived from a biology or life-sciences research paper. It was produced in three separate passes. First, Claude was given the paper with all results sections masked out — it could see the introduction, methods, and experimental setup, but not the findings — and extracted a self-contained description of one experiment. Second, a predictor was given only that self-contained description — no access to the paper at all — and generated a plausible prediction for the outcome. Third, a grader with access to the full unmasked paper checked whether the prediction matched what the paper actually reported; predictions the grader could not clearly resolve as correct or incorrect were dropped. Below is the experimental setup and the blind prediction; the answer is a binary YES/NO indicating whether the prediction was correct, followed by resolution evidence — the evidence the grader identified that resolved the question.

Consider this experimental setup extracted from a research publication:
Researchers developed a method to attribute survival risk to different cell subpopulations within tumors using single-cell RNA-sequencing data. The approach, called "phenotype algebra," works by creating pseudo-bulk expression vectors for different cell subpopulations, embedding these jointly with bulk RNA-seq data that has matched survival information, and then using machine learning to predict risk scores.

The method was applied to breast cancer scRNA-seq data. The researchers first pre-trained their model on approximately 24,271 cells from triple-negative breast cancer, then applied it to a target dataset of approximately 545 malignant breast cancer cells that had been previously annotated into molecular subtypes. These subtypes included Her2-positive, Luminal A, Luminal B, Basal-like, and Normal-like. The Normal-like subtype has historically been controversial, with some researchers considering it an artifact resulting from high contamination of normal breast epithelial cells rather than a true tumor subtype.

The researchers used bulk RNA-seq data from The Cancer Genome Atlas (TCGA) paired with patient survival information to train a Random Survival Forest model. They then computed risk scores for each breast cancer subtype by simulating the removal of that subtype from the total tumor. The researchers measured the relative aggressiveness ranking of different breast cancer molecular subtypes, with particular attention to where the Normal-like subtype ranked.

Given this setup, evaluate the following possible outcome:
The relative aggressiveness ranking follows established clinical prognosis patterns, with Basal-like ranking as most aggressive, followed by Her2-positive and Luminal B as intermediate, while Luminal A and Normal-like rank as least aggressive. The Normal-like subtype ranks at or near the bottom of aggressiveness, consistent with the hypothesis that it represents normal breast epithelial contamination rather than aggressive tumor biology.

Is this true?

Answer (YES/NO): NO